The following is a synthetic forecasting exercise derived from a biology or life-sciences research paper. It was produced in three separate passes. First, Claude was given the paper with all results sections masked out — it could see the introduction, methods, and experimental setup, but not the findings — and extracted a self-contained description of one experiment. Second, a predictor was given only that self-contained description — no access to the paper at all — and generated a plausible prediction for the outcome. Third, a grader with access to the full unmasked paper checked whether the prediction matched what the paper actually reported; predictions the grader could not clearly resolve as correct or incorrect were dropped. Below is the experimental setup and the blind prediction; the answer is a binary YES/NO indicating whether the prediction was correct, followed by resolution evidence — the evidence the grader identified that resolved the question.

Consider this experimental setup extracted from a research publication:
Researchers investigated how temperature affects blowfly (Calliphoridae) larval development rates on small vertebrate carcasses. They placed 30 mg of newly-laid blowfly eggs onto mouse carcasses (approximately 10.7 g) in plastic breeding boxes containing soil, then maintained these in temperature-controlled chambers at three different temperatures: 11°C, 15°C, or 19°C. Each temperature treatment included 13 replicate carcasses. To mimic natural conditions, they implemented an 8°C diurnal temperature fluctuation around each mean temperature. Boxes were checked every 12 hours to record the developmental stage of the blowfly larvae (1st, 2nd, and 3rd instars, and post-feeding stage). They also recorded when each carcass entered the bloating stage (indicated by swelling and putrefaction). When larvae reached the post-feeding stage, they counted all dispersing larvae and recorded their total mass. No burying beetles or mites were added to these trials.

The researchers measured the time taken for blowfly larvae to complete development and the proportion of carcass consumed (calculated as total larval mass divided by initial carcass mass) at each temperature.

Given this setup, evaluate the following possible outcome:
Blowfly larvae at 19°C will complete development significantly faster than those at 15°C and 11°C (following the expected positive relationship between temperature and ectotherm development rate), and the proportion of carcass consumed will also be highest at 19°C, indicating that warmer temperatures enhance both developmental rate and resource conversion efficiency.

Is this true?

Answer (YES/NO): NO